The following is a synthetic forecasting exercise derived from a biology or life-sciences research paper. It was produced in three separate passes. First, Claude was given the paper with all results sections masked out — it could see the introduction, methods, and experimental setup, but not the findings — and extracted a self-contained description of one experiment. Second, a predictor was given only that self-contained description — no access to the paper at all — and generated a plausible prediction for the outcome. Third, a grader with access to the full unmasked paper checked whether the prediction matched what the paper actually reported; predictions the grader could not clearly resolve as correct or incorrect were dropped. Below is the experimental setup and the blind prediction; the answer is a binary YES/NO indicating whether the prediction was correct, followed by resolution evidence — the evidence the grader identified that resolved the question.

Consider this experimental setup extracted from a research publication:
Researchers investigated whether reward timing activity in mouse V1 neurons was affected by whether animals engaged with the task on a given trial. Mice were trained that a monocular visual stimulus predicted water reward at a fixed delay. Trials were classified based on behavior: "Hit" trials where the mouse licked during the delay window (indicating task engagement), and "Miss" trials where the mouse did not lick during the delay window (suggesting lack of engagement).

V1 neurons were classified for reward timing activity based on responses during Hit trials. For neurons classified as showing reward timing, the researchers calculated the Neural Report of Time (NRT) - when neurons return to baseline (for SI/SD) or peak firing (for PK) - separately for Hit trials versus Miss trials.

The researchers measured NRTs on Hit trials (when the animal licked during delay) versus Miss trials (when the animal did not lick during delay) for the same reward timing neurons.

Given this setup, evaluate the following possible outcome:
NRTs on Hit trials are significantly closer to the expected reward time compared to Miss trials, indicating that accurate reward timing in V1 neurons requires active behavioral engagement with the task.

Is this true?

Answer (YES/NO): NO